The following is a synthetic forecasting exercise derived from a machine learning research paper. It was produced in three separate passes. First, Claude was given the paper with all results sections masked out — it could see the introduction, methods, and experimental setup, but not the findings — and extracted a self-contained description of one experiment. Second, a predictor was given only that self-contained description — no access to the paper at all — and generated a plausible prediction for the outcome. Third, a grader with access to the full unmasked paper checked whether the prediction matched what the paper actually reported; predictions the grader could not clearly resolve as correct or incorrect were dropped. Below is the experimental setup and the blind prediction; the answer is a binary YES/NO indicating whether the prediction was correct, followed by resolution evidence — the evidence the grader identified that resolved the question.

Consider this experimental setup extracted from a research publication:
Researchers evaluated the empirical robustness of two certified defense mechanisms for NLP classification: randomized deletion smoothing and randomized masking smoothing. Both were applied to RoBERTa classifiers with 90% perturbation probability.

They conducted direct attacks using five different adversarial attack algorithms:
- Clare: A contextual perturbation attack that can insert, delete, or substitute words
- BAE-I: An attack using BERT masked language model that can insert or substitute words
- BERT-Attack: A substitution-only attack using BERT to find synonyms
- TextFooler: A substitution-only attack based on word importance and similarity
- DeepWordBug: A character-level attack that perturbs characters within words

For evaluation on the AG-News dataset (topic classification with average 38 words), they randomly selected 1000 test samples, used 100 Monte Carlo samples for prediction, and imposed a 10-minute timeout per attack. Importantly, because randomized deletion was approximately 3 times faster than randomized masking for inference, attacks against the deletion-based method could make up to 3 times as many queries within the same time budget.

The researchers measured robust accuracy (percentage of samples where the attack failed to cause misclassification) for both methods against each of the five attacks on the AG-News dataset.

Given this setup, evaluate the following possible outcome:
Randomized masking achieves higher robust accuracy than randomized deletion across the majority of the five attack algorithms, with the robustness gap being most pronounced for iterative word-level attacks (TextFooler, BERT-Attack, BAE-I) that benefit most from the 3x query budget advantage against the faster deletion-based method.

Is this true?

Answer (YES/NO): NO